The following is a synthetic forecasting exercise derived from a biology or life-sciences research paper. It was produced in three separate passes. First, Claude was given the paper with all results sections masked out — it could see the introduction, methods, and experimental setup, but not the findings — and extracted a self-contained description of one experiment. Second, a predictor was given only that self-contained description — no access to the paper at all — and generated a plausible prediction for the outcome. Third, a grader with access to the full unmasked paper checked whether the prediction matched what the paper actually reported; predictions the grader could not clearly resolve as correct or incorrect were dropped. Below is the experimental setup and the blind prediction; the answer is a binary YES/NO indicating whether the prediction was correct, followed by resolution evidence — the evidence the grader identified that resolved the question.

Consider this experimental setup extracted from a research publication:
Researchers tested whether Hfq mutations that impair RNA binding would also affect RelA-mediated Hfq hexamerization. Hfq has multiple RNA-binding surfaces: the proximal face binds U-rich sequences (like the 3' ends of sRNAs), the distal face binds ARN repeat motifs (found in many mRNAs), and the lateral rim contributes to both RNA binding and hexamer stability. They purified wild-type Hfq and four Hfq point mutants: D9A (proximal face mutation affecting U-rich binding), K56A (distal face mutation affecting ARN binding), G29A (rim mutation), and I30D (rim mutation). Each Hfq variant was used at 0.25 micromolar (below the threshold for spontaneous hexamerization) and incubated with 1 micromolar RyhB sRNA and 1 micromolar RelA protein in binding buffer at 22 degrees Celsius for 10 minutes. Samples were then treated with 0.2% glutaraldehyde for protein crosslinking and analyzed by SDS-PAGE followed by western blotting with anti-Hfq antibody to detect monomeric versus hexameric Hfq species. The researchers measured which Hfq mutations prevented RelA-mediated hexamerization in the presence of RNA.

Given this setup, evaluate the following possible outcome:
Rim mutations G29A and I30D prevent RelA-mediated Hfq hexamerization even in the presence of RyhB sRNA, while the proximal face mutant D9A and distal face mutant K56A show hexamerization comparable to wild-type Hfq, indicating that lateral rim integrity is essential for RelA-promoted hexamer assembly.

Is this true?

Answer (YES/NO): NO